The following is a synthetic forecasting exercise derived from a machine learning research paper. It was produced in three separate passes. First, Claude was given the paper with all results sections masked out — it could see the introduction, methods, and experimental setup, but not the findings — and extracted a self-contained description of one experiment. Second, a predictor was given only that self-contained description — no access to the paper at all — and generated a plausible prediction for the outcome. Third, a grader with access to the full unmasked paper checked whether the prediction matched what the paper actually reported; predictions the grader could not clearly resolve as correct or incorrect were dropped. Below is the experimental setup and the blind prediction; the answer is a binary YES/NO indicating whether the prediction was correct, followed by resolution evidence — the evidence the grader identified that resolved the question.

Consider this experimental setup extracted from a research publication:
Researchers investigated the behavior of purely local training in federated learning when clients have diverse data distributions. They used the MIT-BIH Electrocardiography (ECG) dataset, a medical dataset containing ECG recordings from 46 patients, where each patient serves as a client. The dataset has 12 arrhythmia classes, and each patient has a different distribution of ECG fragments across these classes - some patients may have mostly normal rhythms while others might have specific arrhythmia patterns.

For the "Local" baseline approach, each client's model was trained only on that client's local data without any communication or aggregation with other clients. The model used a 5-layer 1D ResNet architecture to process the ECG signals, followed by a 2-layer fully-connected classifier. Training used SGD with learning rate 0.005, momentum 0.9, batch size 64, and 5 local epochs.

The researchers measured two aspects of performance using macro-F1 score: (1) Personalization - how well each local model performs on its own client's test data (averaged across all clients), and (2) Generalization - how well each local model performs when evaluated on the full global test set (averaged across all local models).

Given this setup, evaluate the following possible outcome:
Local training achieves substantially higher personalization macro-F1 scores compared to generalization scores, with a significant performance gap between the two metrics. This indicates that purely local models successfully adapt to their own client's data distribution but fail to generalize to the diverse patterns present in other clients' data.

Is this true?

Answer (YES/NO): YES